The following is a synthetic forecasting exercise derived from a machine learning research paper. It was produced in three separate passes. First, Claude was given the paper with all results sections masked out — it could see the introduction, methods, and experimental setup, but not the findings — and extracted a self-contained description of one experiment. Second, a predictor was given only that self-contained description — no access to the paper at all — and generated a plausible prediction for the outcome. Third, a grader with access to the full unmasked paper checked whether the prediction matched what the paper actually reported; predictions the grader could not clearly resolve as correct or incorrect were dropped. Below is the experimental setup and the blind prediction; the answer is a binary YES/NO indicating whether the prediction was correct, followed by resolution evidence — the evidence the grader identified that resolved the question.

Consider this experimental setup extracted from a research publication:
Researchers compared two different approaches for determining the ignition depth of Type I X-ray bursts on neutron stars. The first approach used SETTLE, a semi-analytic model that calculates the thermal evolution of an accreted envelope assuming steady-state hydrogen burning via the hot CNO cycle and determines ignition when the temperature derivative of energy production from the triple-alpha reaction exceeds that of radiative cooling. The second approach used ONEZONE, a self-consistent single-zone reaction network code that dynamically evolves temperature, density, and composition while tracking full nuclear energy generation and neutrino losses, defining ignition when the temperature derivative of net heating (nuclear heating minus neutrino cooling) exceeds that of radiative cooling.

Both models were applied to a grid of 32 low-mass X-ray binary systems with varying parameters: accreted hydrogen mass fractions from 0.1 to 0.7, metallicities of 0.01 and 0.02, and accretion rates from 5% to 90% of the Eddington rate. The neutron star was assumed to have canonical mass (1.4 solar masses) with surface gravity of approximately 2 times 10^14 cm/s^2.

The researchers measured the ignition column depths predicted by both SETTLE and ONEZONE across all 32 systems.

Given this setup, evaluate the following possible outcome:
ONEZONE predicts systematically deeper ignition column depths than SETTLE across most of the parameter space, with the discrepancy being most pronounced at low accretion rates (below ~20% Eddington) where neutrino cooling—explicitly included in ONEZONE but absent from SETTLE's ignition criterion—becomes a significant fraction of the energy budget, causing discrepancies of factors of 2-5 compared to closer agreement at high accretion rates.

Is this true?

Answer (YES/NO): NO